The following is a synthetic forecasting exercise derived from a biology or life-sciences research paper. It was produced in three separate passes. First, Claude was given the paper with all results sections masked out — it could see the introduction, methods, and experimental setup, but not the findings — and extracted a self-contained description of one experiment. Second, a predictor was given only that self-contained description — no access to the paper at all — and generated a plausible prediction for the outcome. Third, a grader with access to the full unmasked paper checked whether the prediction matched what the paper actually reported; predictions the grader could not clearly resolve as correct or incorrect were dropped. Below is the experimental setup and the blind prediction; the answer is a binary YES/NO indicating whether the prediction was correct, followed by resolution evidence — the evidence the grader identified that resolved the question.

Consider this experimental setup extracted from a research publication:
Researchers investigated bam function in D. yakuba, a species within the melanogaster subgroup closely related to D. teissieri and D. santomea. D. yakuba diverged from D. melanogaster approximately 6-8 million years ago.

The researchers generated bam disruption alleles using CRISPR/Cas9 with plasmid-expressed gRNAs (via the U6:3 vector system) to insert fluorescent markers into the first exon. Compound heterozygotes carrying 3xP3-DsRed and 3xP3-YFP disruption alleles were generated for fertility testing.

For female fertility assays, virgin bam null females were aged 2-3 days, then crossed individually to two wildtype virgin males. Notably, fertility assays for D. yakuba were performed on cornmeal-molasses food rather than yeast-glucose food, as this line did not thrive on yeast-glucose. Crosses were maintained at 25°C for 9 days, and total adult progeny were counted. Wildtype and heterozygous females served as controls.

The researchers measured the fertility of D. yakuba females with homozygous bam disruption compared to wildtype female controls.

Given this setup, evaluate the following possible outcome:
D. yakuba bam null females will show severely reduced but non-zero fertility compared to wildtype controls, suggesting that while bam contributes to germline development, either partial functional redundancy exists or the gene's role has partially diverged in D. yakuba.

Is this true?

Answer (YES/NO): NO